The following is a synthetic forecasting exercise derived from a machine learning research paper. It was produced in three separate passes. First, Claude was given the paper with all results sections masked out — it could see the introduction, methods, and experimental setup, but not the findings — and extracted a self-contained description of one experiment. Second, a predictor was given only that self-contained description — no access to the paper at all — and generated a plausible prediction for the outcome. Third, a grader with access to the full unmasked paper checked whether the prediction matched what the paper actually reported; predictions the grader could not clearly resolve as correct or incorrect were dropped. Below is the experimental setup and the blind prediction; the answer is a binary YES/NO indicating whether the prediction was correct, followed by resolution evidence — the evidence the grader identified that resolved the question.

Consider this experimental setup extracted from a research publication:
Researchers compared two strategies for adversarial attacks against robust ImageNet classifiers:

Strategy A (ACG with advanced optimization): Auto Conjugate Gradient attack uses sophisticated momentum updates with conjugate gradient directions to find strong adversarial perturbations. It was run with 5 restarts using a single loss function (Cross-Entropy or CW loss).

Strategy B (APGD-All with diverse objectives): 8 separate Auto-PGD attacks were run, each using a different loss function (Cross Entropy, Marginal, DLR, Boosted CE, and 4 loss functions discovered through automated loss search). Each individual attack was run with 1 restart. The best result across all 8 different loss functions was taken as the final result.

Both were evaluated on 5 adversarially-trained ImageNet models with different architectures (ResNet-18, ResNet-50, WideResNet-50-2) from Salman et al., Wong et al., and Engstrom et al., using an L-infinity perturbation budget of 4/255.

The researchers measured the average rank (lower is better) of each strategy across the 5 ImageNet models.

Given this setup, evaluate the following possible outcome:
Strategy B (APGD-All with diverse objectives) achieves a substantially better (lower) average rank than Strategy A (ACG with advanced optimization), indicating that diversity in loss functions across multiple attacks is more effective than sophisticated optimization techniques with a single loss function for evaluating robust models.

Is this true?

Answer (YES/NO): YES